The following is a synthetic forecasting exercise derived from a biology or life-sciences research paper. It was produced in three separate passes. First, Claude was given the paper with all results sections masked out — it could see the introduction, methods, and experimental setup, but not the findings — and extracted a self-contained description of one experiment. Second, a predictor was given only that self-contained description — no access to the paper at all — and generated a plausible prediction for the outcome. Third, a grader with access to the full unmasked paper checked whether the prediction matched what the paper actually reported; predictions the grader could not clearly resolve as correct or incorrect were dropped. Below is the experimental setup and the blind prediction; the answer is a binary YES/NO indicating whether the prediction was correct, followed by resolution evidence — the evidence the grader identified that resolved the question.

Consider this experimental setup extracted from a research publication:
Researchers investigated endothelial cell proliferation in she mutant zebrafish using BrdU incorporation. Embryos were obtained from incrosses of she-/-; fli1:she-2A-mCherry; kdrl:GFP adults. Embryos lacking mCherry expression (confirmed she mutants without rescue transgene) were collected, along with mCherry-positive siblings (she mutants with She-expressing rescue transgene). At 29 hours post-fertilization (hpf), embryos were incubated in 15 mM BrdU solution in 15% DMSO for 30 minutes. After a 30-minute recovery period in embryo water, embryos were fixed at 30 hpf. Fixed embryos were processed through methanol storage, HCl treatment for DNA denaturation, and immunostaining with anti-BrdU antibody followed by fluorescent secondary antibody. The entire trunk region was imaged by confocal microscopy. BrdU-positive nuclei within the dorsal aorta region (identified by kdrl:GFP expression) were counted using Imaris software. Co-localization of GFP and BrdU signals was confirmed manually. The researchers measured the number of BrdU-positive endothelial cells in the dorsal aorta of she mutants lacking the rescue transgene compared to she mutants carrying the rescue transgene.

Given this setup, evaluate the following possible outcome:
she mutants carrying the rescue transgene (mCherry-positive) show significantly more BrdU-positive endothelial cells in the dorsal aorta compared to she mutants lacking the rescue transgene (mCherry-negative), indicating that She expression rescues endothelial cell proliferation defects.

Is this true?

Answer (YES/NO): NO